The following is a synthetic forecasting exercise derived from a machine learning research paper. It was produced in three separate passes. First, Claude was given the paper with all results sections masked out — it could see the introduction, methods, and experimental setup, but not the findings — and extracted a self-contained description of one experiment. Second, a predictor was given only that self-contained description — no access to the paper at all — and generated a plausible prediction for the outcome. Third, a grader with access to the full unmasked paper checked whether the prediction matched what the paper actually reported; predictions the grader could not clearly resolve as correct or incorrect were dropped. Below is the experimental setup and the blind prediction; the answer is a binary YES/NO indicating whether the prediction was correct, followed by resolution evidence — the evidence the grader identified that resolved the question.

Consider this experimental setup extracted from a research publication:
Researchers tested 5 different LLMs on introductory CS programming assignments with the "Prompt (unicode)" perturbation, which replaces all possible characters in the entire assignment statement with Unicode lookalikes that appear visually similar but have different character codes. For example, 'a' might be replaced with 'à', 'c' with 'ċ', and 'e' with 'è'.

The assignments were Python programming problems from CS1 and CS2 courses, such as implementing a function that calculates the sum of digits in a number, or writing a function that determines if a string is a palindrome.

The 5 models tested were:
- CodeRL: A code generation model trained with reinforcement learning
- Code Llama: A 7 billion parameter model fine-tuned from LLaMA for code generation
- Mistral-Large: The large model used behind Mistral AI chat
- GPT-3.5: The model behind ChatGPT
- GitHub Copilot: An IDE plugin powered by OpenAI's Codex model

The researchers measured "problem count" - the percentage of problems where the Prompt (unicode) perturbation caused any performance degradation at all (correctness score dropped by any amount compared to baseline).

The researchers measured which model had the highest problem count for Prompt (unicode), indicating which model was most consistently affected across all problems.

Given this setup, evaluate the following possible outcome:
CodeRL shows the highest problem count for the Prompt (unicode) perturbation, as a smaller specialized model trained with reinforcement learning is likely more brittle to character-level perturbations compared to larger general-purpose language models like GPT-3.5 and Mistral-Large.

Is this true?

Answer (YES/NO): NO